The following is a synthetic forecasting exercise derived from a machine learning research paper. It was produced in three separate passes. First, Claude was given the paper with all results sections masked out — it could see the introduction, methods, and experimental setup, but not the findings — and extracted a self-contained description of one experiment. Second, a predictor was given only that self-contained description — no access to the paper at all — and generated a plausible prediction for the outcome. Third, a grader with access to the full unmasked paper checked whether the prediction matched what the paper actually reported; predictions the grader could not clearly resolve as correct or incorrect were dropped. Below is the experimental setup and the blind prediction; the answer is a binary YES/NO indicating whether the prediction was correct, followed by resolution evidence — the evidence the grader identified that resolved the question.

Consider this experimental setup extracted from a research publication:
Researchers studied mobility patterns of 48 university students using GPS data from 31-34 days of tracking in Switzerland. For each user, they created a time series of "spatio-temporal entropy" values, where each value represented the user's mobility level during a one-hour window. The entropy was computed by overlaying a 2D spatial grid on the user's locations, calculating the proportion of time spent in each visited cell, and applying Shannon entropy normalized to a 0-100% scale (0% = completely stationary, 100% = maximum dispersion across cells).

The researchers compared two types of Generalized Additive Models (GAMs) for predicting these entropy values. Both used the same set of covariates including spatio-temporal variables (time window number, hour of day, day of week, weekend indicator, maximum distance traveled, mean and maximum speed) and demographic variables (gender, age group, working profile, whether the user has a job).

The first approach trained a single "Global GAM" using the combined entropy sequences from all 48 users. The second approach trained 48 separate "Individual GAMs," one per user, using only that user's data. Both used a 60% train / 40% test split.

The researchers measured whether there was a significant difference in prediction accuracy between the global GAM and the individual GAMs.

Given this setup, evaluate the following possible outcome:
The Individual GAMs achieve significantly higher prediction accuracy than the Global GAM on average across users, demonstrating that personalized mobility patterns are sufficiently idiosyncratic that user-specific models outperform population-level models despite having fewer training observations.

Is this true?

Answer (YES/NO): NO